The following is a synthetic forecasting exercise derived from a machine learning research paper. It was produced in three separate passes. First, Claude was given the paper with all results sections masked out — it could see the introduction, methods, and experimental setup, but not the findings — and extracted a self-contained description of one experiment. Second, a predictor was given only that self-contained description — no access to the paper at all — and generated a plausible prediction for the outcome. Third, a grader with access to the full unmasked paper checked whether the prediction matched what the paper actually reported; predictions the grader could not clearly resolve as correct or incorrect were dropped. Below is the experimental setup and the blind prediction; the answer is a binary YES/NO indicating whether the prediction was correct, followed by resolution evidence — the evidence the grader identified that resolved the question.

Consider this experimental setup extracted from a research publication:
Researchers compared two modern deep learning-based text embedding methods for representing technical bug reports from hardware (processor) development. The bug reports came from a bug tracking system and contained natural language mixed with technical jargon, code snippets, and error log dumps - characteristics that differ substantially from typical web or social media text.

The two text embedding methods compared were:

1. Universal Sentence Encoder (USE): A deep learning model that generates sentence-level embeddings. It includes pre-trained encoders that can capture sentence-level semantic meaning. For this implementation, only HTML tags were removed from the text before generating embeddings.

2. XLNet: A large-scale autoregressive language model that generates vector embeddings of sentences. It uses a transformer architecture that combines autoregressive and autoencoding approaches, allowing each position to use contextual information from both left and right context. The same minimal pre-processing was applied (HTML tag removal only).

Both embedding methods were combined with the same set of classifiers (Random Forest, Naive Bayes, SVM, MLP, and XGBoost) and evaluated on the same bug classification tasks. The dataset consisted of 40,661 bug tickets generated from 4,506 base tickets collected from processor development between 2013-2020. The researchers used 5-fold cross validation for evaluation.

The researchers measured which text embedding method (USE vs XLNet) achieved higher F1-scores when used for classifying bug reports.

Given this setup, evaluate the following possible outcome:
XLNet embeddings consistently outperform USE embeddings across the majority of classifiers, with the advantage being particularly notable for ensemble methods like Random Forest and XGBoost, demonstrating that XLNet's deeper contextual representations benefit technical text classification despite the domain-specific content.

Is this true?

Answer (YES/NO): NO